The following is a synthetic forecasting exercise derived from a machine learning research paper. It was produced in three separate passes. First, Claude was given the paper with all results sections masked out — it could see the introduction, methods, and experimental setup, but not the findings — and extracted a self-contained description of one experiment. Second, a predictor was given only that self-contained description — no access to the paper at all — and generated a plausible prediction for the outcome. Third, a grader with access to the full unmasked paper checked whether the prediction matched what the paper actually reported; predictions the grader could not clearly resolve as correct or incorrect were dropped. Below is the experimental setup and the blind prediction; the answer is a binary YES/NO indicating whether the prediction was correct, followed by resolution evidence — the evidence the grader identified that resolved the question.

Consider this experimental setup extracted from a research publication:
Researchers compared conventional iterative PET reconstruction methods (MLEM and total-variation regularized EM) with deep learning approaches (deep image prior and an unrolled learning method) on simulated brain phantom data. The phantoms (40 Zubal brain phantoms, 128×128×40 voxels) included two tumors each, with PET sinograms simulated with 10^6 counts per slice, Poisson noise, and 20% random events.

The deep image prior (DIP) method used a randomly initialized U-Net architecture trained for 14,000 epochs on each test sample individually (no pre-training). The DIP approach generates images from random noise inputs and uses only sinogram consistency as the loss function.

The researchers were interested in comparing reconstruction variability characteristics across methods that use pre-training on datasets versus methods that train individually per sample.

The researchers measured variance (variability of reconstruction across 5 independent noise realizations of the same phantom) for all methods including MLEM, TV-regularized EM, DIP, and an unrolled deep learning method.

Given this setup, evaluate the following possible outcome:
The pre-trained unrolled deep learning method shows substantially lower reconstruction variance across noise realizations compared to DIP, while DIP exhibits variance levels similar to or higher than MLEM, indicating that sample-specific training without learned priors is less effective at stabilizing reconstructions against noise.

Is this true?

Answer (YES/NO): NO